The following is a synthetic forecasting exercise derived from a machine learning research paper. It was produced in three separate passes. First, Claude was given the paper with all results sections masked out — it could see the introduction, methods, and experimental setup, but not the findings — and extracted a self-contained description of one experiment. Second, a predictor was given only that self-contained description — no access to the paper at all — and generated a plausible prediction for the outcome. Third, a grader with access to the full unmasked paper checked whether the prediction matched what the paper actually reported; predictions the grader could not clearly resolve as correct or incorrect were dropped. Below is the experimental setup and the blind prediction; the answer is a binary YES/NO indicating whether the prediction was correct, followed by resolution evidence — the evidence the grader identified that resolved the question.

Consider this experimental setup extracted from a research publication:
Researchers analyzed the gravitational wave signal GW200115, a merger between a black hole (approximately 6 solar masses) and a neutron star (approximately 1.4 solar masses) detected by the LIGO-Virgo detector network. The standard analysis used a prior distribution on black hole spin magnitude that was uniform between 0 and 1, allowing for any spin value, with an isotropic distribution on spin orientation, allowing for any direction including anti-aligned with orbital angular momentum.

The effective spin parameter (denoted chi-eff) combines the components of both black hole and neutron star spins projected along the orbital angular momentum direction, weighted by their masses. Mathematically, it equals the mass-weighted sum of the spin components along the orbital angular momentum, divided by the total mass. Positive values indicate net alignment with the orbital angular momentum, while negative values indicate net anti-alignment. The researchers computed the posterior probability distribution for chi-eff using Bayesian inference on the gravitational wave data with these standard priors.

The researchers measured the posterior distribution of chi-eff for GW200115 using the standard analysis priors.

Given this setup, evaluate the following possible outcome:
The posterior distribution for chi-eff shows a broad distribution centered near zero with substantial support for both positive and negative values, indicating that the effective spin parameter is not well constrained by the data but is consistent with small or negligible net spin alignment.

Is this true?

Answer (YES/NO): NO